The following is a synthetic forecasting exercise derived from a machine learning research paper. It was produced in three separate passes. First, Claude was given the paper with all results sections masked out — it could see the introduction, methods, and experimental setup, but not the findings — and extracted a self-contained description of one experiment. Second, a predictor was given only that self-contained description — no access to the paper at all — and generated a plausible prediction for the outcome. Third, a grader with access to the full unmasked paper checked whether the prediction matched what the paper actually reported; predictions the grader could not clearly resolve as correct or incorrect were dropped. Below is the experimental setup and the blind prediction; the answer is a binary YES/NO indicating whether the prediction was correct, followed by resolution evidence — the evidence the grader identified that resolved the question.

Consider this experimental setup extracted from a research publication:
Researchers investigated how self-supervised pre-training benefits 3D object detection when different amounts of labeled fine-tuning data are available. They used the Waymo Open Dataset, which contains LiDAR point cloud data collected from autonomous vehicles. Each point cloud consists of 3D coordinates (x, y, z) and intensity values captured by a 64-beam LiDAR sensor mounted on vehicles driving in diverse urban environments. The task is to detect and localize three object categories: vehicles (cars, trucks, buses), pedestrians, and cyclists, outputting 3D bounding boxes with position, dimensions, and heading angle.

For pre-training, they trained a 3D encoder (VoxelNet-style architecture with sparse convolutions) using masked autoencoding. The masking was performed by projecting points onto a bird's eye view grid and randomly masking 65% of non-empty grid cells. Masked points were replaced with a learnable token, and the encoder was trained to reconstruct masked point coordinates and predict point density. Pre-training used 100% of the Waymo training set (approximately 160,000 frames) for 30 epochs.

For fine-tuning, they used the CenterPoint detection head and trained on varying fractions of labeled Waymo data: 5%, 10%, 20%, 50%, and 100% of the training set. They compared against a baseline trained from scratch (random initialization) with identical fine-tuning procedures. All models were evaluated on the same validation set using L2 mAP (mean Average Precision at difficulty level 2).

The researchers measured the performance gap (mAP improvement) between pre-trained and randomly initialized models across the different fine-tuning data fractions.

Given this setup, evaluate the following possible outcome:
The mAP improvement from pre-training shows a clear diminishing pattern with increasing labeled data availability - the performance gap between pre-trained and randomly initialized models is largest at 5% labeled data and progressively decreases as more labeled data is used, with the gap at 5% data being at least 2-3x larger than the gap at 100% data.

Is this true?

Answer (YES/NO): YES